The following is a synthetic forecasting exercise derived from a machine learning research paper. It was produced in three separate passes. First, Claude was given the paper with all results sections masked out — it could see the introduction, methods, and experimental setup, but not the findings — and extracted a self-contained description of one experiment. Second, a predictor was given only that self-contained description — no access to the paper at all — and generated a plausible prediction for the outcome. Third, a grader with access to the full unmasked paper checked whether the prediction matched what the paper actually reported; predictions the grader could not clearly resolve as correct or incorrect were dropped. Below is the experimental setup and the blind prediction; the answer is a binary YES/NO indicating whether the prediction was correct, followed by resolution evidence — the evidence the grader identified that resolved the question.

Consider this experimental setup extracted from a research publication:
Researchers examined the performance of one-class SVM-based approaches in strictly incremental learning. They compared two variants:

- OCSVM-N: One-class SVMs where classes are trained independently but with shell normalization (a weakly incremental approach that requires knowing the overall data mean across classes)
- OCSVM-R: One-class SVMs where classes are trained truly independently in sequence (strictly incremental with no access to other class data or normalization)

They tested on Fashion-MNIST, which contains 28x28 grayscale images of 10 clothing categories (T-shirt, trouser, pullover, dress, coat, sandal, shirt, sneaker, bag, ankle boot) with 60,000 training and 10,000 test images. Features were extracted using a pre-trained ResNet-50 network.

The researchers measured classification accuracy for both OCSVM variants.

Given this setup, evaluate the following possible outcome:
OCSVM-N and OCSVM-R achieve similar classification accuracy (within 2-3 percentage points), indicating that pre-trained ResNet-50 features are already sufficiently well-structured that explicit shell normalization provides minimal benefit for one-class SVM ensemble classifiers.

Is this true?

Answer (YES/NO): NO